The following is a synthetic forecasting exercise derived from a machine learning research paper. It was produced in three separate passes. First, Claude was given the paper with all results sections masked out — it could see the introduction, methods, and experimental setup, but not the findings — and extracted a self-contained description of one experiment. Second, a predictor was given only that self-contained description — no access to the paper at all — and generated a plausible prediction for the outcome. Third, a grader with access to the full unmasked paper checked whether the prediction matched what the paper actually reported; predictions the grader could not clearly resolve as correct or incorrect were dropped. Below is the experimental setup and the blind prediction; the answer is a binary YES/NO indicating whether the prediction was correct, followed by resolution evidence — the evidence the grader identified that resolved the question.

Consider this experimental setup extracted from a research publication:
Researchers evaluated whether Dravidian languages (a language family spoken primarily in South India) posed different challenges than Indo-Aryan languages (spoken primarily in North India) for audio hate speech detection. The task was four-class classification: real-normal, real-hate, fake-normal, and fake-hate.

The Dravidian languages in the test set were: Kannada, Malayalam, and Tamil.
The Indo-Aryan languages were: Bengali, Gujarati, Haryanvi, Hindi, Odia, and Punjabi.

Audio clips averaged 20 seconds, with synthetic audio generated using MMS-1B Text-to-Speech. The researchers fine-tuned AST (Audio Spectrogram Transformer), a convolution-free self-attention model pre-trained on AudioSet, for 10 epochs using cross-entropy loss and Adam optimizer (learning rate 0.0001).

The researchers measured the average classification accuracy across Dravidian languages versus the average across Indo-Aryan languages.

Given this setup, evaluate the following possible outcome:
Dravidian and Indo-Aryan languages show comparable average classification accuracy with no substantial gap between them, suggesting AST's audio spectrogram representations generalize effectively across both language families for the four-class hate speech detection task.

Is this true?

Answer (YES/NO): YES